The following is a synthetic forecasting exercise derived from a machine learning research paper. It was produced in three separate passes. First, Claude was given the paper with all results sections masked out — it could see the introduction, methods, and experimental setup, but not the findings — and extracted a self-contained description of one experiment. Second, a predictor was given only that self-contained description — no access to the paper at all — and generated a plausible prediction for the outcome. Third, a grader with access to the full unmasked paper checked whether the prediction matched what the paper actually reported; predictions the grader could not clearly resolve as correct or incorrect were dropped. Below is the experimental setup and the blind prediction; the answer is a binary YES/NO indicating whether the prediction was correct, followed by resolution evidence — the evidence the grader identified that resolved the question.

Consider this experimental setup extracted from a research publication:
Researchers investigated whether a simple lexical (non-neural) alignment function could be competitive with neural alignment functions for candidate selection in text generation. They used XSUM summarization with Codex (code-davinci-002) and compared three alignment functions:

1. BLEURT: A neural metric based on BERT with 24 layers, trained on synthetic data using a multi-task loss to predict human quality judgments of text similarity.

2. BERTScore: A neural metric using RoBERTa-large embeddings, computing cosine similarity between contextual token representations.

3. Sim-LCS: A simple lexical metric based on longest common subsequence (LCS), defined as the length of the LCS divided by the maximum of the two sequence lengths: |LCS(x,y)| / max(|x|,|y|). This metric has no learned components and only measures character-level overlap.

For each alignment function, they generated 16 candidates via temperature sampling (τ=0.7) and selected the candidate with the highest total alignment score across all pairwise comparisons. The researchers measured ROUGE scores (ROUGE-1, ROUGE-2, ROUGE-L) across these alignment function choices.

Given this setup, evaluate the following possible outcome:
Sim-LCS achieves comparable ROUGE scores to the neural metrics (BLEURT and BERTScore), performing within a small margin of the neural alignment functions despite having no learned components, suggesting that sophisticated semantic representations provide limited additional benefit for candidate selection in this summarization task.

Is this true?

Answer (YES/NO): YES